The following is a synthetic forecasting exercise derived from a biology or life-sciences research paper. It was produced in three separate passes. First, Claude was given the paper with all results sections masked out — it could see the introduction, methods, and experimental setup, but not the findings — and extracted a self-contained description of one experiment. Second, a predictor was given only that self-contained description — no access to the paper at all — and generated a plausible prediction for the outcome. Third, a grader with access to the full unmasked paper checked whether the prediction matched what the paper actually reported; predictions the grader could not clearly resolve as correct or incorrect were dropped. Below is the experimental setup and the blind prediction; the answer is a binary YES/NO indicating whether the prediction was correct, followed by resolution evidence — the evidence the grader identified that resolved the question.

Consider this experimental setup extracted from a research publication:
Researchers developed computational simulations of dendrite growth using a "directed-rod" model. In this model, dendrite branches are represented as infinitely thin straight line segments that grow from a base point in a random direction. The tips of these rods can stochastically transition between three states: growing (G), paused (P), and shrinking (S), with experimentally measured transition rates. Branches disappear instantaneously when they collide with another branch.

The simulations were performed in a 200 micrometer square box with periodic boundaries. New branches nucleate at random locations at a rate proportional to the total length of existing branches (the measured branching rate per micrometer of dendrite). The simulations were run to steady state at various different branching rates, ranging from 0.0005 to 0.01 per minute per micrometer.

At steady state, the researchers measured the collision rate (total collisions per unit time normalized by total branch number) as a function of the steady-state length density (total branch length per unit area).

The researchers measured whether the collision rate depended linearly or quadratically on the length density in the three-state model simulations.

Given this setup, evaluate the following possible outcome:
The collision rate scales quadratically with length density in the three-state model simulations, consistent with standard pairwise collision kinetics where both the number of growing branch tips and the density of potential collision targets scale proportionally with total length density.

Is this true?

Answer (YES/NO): YES